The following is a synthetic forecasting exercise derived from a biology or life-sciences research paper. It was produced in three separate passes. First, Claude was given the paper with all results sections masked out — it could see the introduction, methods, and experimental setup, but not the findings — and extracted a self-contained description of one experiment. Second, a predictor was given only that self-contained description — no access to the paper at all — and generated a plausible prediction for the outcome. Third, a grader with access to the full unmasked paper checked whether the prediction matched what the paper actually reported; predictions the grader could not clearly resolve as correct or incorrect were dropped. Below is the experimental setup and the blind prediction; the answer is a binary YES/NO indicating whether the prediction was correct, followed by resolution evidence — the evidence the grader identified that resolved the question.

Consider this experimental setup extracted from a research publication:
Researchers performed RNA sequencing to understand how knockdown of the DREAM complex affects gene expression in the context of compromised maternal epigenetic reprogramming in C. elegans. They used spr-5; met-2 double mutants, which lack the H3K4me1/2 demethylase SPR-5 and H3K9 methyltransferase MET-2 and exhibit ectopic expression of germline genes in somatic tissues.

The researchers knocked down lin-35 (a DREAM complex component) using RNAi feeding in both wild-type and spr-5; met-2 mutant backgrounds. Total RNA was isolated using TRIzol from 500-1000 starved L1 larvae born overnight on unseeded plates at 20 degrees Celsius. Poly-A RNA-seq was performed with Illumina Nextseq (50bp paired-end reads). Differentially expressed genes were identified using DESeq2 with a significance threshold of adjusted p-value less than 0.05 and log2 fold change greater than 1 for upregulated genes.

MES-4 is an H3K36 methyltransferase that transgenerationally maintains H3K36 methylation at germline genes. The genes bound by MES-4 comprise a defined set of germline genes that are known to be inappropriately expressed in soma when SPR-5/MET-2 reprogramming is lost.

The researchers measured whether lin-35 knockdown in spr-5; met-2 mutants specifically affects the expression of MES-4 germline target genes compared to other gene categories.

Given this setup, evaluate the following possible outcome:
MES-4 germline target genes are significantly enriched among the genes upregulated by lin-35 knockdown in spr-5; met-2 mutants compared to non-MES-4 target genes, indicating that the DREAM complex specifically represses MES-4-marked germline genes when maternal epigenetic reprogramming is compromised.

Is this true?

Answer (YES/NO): NO